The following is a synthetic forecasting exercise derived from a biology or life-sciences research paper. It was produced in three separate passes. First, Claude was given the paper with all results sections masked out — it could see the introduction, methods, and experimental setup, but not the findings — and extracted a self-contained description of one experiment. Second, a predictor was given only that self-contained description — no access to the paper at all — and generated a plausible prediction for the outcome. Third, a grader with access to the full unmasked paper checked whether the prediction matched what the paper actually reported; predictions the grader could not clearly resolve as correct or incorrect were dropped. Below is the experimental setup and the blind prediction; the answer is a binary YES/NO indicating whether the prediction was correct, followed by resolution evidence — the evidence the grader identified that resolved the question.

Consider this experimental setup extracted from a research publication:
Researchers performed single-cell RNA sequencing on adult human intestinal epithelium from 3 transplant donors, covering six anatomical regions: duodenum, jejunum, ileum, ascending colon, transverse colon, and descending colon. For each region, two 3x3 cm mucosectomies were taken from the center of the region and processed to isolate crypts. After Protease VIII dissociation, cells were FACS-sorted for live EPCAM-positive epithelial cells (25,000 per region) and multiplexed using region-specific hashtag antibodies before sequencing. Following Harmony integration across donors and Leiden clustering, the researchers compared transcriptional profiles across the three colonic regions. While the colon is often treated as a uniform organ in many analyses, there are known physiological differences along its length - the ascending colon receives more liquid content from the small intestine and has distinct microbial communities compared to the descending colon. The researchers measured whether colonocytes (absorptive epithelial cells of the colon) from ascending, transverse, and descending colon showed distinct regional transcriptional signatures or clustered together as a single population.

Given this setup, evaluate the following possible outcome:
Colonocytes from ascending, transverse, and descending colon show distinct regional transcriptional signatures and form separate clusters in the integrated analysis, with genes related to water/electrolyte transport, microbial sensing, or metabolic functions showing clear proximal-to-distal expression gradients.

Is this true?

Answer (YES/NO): NO